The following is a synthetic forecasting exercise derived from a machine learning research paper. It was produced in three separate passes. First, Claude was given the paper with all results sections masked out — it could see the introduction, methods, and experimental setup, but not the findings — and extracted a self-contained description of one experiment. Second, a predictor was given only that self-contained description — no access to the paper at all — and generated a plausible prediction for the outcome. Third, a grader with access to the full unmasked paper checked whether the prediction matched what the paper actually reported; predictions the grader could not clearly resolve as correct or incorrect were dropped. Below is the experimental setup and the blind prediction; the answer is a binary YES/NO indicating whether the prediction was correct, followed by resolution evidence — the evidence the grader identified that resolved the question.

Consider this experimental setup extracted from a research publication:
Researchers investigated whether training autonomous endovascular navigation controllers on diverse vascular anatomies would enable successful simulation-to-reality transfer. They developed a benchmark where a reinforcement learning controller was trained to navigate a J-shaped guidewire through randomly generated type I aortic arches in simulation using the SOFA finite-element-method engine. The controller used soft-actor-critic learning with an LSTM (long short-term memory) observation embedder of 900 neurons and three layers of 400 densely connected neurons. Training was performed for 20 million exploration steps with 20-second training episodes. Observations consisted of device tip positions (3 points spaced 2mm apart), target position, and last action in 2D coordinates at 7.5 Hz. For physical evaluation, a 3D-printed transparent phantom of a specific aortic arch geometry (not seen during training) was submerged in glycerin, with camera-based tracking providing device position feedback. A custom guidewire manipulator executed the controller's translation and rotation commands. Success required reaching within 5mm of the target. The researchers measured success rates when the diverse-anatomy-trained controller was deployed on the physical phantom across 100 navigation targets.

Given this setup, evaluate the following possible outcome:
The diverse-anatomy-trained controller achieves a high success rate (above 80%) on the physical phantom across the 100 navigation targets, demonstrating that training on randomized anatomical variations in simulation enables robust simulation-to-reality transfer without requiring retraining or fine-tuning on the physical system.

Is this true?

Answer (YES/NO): YES